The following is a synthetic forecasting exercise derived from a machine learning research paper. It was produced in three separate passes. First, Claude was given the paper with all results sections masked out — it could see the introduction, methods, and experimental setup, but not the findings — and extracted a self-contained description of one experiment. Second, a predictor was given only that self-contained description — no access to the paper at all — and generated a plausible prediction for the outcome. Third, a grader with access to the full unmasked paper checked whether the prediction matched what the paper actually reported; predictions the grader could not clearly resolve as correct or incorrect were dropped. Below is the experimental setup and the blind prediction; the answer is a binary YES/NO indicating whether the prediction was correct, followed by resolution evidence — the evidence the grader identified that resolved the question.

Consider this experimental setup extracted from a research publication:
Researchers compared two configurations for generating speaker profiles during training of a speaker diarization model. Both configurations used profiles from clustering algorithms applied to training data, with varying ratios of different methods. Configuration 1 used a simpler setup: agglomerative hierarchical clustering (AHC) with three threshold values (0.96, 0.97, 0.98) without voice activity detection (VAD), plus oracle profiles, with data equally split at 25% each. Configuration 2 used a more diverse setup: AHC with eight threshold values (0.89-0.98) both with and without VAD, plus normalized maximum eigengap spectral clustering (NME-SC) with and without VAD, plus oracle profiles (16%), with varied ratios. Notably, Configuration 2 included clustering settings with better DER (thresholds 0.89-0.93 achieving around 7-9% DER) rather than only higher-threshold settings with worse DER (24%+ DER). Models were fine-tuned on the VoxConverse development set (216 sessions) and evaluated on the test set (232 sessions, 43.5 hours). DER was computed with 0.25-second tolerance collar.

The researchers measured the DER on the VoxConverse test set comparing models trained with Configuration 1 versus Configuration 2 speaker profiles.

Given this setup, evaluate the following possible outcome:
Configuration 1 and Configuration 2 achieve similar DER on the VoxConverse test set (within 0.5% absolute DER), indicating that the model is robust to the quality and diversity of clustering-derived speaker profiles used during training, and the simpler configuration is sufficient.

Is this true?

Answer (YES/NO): NO